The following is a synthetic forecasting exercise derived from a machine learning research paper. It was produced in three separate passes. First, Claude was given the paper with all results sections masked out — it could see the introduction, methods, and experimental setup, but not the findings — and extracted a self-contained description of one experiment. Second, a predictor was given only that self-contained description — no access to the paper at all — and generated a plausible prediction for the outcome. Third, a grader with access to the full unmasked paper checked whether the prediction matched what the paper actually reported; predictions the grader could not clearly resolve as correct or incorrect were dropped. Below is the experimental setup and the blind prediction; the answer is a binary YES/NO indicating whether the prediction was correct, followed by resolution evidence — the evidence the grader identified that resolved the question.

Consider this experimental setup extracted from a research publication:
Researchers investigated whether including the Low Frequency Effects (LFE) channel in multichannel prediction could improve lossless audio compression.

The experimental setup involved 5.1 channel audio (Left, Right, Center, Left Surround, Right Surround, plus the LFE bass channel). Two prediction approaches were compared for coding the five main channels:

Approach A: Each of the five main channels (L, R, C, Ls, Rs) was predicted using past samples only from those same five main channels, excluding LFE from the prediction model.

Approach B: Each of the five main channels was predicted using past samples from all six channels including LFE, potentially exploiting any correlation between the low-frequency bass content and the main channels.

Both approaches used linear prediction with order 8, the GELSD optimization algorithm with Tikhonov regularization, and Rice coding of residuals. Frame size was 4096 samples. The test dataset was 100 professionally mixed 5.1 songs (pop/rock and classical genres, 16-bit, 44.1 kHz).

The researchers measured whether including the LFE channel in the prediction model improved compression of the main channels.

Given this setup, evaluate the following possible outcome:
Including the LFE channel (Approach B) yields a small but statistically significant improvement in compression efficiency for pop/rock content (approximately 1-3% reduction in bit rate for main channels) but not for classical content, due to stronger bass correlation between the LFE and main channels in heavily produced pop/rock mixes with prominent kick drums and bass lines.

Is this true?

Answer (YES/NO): NO